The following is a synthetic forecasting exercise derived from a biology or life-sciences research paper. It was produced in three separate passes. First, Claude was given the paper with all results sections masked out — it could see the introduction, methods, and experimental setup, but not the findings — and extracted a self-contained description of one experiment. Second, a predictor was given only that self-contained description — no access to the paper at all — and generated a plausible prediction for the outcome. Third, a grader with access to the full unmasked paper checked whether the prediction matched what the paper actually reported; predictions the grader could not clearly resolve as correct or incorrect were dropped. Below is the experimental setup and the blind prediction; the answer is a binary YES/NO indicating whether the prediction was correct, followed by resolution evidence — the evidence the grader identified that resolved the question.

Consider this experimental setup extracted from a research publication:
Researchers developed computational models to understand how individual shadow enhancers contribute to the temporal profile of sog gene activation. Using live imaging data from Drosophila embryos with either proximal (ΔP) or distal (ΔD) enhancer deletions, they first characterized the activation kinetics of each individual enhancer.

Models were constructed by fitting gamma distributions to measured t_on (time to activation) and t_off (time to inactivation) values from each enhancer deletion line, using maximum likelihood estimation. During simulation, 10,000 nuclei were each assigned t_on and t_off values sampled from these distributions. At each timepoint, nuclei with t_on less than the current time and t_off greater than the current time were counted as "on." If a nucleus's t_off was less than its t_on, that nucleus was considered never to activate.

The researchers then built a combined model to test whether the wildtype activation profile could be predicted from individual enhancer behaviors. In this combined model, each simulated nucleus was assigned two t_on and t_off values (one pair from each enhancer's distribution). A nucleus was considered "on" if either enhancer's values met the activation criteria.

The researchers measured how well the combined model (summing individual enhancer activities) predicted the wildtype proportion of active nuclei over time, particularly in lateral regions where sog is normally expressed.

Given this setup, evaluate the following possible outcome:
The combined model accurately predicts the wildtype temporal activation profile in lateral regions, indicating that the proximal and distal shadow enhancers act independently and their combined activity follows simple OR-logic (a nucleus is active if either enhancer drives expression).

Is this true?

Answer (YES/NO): NO